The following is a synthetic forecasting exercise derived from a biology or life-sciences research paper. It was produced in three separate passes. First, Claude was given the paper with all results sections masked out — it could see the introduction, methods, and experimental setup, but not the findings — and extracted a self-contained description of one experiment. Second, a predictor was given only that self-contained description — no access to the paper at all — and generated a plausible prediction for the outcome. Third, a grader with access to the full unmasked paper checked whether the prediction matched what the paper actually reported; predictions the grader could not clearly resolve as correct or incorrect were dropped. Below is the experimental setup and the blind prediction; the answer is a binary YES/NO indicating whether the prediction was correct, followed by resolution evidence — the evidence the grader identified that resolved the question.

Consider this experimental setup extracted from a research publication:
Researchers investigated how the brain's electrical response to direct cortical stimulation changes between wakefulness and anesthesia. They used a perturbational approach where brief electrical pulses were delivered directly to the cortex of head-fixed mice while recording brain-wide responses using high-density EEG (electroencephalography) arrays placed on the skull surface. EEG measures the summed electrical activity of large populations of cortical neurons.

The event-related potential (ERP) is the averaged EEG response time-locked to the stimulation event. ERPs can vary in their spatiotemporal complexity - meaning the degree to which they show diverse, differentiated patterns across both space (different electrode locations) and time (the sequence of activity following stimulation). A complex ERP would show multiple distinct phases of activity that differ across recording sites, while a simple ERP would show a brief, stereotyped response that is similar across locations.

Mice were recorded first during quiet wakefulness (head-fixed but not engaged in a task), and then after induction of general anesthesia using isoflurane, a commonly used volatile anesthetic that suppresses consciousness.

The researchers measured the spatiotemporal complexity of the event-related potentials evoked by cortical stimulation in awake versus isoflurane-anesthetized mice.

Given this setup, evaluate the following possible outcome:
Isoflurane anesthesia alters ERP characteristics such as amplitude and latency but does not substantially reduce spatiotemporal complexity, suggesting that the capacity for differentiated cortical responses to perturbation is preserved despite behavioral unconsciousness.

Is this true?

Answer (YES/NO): NO